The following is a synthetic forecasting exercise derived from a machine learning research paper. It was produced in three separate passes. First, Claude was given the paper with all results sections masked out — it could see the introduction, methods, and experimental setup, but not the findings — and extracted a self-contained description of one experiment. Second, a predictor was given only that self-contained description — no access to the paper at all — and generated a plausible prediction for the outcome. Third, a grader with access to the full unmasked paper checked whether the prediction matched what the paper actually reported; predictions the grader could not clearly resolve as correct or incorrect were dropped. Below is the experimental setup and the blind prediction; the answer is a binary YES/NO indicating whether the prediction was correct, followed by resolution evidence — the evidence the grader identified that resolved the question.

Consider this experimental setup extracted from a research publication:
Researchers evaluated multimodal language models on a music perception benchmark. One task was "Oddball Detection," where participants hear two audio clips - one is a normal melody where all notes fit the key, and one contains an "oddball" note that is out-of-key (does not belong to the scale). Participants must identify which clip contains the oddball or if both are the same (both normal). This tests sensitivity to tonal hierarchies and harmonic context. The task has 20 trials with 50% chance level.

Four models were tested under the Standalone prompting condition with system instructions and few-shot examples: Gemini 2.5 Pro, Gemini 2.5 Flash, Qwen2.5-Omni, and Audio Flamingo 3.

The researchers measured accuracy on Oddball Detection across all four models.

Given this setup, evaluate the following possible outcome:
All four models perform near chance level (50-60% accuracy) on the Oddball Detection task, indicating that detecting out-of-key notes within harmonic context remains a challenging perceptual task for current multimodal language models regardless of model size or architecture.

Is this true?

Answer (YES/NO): NO